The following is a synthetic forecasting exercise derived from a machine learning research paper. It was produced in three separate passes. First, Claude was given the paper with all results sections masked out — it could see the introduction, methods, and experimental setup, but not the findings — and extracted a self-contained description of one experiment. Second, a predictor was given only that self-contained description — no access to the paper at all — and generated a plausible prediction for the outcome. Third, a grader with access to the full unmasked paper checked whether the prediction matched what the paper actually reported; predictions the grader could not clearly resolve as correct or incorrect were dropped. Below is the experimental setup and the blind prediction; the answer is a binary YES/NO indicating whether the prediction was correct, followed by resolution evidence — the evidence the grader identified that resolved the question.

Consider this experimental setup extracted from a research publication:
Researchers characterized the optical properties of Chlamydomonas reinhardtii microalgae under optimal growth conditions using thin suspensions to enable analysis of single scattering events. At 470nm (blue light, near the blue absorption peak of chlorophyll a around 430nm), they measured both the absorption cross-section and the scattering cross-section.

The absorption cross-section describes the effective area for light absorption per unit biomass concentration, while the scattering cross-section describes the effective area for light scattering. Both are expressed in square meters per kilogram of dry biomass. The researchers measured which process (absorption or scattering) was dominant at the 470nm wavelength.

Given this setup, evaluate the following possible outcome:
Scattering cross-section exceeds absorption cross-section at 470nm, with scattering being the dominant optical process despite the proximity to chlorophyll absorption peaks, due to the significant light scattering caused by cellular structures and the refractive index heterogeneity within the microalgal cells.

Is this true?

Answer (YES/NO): YES